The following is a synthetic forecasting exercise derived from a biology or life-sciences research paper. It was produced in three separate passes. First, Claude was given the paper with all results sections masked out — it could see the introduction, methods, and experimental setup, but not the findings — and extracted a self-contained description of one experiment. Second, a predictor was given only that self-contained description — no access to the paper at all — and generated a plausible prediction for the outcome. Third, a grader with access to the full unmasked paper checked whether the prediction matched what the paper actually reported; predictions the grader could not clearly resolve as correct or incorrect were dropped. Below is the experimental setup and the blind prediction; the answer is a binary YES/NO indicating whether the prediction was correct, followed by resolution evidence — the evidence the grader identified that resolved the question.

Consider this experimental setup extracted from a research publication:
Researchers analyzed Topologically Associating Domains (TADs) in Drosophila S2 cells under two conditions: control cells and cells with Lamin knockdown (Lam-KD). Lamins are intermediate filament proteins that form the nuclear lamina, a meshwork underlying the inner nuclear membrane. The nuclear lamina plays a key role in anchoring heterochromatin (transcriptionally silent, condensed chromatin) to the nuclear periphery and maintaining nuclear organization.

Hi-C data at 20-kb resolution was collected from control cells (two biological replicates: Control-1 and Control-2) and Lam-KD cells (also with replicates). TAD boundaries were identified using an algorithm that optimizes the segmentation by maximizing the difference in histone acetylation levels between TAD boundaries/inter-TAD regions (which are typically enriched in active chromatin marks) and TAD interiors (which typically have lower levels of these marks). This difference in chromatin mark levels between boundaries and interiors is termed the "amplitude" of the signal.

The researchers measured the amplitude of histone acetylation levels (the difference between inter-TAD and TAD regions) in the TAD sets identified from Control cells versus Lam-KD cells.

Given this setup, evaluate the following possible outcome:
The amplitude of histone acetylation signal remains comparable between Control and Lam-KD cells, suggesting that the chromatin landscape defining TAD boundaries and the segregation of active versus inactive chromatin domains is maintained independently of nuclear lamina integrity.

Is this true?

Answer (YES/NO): NO